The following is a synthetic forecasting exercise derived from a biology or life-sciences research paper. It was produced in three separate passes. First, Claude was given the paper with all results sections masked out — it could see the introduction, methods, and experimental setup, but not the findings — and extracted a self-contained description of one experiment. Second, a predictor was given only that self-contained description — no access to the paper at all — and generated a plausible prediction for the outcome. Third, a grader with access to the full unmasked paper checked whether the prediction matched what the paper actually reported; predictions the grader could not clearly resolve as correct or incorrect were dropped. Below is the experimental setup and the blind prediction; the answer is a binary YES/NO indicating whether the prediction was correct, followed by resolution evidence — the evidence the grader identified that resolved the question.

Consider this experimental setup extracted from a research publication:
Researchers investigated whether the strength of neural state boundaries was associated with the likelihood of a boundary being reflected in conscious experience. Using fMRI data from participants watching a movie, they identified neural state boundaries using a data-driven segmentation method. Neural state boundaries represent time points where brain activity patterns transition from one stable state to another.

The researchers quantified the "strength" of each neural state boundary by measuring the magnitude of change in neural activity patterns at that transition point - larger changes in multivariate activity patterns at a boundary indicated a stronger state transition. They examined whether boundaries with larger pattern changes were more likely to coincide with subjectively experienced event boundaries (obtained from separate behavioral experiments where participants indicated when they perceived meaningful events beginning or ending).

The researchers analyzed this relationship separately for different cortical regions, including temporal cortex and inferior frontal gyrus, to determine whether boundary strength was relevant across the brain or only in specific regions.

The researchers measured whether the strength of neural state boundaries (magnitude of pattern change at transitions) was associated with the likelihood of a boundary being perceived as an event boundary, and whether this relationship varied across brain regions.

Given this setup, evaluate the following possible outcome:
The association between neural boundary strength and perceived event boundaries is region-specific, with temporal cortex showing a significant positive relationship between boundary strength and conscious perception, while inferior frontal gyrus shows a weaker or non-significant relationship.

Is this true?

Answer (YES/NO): NO